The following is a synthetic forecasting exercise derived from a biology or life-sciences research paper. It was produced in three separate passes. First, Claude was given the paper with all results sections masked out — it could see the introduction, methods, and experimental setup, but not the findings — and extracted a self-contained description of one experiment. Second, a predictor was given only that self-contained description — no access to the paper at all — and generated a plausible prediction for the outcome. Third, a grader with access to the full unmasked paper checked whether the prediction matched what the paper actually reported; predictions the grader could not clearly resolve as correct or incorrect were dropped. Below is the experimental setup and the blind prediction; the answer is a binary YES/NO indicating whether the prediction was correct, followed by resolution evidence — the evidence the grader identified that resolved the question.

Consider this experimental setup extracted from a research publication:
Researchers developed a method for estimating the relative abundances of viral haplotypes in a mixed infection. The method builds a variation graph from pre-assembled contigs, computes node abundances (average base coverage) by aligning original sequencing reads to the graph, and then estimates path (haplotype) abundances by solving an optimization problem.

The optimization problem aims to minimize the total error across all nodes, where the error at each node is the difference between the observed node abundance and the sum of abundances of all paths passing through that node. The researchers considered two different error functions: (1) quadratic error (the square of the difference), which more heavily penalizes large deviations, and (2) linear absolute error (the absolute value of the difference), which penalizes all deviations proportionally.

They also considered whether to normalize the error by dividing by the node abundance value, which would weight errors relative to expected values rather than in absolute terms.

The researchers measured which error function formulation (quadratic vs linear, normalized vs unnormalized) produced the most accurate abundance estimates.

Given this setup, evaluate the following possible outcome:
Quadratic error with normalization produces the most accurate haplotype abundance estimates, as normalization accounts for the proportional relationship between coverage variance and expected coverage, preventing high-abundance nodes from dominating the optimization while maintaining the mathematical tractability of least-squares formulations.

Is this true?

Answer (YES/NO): NO